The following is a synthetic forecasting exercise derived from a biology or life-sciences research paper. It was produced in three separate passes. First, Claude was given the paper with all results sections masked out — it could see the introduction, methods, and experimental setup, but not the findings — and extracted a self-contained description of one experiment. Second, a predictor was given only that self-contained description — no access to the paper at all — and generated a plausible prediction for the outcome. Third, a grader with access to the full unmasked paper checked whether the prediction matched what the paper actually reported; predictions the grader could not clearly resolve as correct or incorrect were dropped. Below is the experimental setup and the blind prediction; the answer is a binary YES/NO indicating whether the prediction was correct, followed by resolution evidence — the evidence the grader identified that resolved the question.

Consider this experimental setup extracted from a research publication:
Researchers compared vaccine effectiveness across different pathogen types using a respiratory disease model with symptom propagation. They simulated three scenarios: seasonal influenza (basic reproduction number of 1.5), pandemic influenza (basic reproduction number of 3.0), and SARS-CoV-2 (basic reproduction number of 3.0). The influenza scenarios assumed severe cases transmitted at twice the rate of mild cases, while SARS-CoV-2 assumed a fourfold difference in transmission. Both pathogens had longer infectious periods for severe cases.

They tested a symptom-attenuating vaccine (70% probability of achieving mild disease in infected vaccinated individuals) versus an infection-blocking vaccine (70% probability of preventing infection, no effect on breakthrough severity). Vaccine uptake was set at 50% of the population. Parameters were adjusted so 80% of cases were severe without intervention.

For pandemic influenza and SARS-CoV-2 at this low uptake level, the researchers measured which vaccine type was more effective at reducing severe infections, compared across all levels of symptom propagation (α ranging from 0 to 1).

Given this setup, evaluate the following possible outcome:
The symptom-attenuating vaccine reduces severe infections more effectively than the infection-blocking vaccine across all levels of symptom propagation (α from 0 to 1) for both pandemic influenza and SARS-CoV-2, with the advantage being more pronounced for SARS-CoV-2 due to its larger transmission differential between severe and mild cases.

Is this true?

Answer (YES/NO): NO